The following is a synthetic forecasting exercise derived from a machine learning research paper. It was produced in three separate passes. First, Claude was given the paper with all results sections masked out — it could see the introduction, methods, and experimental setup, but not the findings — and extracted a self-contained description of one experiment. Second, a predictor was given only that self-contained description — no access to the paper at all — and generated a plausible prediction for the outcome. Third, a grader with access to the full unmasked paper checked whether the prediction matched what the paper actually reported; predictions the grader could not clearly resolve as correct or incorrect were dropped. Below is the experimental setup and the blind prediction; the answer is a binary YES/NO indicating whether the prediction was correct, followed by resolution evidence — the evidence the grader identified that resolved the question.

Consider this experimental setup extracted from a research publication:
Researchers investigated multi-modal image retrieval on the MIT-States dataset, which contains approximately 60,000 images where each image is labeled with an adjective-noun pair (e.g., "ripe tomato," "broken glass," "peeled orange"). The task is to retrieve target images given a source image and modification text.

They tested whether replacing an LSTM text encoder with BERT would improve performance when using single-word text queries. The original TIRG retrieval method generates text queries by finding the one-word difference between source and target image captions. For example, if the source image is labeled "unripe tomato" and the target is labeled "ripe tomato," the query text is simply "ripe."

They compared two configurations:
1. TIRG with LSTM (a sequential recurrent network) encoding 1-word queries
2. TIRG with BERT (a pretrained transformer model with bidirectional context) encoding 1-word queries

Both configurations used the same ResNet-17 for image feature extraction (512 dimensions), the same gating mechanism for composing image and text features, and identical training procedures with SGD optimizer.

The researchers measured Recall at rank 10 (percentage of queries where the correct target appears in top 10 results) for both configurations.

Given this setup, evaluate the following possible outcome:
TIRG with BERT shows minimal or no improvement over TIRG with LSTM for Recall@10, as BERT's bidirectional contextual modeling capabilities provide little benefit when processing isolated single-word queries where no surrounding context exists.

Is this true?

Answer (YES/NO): YES